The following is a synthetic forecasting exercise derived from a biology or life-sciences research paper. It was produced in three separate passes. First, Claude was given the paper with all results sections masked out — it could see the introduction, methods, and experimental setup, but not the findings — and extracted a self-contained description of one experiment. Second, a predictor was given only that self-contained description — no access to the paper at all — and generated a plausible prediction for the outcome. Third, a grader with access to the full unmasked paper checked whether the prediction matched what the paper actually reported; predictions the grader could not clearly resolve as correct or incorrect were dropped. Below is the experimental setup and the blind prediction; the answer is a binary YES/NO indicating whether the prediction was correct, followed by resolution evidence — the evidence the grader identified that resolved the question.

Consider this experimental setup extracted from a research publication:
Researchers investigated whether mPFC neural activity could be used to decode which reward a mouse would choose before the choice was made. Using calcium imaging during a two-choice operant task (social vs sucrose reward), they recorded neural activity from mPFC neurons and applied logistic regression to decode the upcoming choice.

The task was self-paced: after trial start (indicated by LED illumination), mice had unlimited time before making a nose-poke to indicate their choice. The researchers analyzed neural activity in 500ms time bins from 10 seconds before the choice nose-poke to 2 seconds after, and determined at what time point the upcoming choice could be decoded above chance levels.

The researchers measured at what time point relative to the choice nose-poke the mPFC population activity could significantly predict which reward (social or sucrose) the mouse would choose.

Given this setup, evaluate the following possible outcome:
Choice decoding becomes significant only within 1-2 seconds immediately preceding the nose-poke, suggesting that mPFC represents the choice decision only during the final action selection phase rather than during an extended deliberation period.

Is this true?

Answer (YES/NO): NO